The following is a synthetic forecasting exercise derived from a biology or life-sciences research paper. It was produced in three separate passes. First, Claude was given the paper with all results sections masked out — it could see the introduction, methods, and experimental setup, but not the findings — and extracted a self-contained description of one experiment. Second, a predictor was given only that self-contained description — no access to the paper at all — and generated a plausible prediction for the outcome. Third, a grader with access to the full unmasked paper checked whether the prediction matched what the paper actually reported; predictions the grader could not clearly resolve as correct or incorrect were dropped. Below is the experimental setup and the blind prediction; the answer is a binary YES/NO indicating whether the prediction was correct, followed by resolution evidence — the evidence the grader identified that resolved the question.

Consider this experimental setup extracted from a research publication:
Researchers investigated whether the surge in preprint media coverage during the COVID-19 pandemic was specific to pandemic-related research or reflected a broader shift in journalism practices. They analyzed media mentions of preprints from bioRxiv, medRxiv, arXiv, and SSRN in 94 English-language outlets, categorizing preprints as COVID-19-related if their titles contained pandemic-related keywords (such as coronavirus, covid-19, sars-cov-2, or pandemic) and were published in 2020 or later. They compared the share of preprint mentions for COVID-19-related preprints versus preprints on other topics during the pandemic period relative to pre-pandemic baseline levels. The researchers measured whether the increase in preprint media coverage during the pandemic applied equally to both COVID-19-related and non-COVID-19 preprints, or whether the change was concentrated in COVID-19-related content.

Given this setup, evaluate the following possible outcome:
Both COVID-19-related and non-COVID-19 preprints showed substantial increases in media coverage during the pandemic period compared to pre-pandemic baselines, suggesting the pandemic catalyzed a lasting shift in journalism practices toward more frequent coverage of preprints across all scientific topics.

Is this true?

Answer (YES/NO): NO